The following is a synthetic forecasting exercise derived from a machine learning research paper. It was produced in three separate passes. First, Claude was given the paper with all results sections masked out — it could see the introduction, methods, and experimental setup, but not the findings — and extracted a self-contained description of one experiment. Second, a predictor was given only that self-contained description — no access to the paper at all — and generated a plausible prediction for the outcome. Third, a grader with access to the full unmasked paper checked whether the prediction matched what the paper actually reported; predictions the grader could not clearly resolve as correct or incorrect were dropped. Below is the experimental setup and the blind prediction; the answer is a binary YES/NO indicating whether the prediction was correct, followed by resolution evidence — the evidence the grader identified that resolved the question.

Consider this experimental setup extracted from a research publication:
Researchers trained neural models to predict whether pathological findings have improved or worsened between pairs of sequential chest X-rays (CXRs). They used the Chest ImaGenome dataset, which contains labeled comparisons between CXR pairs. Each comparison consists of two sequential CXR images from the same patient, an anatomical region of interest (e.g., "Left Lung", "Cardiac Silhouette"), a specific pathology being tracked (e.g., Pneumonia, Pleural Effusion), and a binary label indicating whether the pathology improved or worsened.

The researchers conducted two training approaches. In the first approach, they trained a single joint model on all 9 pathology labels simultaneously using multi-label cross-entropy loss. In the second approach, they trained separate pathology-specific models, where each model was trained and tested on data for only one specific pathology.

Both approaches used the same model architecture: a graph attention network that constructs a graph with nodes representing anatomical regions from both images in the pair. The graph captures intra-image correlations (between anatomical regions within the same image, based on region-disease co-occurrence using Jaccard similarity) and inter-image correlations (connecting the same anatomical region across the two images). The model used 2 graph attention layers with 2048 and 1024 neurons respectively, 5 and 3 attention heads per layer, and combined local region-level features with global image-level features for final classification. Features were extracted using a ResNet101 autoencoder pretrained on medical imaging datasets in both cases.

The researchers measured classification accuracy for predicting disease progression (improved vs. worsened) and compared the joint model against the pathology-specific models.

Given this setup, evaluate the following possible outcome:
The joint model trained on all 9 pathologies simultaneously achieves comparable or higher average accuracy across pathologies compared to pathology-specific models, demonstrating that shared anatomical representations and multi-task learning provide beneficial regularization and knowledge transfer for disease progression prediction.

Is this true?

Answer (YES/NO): YES